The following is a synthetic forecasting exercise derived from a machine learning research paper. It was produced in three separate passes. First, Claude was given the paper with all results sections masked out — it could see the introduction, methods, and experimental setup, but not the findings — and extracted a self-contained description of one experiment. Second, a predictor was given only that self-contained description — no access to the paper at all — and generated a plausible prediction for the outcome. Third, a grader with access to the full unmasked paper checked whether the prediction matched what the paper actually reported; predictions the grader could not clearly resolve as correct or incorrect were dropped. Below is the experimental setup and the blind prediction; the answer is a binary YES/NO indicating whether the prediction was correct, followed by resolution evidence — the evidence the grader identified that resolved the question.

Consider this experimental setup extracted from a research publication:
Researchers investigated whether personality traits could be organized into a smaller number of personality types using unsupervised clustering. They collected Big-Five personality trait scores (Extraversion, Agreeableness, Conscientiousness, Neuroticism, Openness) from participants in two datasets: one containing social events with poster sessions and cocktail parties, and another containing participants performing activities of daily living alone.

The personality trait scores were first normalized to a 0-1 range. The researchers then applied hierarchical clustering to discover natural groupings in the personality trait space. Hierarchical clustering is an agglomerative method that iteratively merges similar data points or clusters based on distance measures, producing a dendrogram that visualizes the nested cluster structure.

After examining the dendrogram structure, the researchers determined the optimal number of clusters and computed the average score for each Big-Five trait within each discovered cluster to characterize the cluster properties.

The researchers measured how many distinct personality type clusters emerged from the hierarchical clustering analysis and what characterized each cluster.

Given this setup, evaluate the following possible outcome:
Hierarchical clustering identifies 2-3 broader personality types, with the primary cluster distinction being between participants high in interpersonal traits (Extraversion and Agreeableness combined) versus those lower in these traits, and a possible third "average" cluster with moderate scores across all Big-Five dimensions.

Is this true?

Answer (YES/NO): NO